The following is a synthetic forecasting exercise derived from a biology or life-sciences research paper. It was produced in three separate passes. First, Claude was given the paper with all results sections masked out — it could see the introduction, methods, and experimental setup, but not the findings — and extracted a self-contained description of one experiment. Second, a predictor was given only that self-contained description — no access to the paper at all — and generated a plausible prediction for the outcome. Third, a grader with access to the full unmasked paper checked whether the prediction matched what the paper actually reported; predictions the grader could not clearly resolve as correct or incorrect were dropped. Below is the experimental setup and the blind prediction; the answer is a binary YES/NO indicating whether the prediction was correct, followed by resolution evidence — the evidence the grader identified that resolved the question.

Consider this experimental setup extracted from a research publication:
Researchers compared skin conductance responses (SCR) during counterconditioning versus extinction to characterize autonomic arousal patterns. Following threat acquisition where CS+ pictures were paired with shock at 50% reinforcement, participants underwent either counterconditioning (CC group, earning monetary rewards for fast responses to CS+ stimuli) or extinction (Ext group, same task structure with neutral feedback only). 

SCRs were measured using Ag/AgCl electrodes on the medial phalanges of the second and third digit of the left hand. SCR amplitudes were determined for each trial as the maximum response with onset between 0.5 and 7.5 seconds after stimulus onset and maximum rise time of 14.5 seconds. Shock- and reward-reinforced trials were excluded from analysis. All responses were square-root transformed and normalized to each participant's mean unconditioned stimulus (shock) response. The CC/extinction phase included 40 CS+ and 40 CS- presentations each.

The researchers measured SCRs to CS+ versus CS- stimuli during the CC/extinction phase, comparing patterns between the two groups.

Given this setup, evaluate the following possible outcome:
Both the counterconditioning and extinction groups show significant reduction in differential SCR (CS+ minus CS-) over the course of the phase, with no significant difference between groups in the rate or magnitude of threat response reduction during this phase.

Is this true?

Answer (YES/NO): YES